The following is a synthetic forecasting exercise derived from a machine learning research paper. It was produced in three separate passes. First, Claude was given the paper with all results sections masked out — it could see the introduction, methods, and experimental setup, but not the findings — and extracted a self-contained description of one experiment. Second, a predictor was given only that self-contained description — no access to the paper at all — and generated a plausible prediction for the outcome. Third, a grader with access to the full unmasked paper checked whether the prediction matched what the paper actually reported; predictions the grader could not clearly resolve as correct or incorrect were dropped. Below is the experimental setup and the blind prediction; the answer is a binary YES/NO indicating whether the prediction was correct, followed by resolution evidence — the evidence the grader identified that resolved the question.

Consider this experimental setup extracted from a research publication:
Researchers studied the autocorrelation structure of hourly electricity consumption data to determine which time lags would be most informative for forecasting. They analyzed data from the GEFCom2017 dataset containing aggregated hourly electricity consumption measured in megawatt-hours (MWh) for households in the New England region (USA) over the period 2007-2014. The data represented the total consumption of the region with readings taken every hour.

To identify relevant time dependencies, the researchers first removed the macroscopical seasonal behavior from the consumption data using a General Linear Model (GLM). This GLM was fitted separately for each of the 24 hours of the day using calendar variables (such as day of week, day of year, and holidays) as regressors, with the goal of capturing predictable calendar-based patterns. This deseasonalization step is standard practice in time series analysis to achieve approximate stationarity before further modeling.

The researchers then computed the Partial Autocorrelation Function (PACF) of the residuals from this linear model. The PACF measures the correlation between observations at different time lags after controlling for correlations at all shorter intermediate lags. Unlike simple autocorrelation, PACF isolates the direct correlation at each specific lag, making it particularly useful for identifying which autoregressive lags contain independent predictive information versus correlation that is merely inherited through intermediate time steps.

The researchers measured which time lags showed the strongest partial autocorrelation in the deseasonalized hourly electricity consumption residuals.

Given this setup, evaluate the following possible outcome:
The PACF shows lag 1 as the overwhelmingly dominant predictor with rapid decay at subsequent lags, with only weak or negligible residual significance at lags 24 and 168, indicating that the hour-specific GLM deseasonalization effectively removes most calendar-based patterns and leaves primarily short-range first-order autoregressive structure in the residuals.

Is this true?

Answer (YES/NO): NO